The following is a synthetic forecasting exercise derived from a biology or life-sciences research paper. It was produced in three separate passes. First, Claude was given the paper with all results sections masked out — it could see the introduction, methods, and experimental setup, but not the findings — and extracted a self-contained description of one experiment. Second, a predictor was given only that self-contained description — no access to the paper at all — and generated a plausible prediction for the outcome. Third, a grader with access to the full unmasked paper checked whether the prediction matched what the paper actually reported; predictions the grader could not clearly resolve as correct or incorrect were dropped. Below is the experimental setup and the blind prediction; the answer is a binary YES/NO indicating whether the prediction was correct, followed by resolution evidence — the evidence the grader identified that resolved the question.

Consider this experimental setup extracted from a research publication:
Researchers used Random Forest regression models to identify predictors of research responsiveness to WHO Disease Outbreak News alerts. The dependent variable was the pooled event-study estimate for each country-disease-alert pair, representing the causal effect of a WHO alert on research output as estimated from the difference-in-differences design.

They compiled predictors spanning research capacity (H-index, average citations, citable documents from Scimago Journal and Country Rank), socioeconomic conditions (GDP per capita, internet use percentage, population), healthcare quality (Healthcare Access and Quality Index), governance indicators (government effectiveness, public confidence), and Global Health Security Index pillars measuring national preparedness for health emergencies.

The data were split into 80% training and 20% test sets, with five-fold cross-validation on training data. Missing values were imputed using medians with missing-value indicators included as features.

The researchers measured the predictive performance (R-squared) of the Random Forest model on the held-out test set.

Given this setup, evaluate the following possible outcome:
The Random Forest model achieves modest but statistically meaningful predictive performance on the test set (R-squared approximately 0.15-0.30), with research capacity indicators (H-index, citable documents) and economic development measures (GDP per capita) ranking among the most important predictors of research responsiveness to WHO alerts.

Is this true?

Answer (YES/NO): NO